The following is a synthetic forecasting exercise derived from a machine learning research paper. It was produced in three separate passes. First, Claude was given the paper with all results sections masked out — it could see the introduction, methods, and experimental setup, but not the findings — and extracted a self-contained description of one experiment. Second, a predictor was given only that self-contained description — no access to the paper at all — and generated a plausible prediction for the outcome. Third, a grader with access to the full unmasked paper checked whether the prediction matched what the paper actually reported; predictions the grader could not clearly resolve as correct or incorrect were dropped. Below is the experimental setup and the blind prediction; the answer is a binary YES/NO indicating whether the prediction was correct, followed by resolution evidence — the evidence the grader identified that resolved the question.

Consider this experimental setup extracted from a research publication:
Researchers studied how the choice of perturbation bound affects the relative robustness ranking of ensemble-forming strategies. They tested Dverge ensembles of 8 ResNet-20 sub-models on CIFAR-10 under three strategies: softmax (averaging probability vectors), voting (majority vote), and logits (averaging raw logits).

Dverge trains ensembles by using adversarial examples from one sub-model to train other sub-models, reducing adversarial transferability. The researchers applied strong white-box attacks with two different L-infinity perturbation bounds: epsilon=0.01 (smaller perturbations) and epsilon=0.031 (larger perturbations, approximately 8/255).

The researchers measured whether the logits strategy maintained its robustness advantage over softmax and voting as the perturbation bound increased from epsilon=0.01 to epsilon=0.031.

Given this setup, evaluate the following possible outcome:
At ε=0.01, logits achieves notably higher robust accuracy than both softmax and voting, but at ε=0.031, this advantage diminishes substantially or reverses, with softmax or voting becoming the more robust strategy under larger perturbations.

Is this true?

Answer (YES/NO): NO